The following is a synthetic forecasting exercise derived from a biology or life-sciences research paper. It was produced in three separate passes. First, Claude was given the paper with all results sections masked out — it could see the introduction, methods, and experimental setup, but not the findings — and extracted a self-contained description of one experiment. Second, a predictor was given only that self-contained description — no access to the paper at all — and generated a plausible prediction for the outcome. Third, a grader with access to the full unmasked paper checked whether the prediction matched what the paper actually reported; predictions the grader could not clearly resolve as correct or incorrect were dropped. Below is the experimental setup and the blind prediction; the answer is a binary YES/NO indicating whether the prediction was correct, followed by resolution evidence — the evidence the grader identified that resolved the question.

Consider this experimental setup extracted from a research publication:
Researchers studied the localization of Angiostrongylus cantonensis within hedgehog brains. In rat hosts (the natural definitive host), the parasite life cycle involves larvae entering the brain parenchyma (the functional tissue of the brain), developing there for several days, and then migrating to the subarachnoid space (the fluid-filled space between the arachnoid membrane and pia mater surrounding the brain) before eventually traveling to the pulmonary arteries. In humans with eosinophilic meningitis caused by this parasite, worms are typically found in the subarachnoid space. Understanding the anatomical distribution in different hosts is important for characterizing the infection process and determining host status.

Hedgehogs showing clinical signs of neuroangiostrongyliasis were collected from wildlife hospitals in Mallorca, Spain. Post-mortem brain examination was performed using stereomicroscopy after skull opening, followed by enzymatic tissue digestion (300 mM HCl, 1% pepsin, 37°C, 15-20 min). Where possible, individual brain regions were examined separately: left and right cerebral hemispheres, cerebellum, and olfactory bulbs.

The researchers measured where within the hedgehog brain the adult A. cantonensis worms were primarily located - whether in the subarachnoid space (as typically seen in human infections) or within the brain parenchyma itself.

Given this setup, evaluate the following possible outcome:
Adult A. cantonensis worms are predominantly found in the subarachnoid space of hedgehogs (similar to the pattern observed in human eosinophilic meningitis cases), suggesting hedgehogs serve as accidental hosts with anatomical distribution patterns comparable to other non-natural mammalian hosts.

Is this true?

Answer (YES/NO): NO